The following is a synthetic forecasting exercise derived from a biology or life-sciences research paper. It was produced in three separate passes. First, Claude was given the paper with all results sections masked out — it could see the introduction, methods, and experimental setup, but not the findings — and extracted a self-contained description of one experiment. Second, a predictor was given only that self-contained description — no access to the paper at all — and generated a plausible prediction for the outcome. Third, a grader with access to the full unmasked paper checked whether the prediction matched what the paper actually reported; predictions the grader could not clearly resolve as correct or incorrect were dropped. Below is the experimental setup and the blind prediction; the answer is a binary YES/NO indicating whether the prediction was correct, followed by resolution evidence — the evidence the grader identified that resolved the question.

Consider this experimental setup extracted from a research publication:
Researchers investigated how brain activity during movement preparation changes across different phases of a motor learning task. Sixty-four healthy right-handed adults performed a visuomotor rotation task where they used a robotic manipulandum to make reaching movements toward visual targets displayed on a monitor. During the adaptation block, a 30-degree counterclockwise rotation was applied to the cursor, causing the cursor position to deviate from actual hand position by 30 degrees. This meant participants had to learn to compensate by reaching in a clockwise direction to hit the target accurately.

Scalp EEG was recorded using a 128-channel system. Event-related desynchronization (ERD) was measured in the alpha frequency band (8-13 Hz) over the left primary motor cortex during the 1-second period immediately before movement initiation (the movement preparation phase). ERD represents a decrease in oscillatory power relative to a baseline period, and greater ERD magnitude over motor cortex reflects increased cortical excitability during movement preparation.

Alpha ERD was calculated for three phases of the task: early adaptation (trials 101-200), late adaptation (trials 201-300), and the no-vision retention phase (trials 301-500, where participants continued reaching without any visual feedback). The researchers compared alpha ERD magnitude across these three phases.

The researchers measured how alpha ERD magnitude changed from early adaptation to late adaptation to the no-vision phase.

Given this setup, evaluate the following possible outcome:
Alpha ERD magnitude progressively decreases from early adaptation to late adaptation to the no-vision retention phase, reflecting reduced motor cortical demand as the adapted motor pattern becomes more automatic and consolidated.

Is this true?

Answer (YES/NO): NO